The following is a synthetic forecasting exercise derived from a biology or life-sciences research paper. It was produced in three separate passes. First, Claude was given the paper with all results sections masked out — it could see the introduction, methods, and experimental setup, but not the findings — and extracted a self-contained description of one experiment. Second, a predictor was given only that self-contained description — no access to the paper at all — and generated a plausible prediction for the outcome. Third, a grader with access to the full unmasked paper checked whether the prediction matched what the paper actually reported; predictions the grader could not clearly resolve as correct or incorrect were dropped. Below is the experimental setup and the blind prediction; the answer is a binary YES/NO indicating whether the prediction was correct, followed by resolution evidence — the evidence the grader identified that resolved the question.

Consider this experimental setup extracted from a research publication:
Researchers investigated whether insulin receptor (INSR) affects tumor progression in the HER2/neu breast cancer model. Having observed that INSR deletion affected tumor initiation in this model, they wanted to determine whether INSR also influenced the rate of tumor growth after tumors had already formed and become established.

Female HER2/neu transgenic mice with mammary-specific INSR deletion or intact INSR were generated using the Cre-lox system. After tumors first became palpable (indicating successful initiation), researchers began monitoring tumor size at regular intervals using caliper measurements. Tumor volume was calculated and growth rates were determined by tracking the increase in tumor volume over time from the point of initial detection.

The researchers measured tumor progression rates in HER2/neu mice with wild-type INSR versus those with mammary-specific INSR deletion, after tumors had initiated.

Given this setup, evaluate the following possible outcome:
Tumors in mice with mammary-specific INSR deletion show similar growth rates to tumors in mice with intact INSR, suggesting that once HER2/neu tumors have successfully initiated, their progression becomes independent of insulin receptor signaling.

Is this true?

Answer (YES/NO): YES